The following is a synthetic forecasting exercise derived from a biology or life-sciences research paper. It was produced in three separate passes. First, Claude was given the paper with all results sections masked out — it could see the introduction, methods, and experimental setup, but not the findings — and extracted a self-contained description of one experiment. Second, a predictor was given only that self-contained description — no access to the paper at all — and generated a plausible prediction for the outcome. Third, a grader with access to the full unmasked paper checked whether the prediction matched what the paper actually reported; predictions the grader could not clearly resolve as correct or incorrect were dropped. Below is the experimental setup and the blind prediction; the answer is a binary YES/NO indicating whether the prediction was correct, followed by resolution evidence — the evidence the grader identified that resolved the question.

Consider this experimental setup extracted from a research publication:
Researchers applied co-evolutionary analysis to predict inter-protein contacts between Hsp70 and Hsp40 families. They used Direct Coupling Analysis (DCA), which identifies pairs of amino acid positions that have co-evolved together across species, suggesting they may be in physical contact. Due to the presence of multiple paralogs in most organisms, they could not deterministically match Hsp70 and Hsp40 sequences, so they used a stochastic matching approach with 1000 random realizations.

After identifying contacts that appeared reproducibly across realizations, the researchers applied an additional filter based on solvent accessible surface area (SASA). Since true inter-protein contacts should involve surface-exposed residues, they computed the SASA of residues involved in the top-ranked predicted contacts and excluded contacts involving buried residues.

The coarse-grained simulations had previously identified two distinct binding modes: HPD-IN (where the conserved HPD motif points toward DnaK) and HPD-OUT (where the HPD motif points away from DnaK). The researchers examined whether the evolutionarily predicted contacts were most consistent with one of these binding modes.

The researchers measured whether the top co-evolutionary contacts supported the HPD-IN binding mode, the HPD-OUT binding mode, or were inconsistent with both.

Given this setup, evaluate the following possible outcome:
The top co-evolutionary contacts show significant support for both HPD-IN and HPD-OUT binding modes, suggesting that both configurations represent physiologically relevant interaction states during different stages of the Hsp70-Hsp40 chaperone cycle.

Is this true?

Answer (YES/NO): NO